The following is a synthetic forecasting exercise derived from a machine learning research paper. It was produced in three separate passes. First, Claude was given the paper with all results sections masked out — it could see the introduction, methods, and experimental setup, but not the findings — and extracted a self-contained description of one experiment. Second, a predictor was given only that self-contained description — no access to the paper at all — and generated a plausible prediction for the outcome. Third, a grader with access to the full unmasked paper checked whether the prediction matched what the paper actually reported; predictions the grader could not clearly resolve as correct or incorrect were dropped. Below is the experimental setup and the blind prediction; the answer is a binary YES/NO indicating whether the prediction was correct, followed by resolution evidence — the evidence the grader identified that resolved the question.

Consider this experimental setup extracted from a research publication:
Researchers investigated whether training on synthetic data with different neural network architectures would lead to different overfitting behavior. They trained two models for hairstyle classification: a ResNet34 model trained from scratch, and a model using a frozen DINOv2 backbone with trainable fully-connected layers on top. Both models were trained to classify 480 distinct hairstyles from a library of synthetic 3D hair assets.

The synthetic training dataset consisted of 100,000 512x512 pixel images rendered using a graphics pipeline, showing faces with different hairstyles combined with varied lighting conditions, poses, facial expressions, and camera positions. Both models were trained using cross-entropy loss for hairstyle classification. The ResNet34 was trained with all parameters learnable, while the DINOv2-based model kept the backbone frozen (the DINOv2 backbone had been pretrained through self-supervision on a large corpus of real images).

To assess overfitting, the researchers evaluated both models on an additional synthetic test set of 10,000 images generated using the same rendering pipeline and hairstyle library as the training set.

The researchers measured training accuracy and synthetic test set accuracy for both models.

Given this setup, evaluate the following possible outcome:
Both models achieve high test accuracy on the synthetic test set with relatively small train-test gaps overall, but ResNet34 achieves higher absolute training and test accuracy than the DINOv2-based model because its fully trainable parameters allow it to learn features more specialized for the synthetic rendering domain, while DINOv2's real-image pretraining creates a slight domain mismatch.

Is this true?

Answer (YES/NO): NO